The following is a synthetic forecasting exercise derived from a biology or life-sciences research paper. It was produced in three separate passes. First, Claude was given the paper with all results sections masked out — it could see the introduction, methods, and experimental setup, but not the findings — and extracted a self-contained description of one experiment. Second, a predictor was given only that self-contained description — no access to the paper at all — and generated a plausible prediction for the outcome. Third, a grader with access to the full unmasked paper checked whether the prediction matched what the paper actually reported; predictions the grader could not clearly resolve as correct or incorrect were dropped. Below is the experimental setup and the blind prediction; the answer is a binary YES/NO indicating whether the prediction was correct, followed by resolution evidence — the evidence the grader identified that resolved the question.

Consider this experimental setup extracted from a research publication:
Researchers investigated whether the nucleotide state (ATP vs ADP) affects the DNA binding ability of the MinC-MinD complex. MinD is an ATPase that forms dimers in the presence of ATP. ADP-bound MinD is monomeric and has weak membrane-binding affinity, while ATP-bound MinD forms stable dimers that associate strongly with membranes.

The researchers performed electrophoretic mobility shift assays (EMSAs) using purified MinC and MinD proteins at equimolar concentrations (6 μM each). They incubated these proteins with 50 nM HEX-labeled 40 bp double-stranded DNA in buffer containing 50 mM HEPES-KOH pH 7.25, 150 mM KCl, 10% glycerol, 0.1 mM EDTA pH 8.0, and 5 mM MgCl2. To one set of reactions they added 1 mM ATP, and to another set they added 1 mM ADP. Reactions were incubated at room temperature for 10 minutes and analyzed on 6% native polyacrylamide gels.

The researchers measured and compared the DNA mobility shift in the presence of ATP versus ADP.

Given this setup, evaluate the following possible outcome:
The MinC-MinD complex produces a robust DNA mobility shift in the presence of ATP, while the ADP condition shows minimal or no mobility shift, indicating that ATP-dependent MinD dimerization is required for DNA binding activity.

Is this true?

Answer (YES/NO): YES